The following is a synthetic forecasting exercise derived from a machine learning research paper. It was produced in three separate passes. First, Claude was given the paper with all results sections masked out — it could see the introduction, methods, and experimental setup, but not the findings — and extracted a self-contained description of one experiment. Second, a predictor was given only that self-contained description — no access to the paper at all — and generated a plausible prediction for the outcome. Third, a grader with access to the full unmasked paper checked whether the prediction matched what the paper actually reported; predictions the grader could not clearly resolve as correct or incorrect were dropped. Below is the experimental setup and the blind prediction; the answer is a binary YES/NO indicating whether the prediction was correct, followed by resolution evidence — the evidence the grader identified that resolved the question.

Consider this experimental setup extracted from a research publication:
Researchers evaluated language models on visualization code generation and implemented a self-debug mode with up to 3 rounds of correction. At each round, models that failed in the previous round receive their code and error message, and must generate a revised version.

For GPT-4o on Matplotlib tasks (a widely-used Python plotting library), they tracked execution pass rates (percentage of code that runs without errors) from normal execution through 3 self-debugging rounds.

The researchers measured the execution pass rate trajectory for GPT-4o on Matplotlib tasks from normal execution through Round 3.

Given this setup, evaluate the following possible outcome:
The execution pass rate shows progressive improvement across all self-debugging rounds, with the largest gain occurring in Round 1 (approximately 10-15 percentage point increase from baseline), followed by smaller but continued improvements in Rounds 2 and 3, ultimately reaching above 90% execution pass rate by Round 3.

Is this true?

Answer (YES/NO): NO